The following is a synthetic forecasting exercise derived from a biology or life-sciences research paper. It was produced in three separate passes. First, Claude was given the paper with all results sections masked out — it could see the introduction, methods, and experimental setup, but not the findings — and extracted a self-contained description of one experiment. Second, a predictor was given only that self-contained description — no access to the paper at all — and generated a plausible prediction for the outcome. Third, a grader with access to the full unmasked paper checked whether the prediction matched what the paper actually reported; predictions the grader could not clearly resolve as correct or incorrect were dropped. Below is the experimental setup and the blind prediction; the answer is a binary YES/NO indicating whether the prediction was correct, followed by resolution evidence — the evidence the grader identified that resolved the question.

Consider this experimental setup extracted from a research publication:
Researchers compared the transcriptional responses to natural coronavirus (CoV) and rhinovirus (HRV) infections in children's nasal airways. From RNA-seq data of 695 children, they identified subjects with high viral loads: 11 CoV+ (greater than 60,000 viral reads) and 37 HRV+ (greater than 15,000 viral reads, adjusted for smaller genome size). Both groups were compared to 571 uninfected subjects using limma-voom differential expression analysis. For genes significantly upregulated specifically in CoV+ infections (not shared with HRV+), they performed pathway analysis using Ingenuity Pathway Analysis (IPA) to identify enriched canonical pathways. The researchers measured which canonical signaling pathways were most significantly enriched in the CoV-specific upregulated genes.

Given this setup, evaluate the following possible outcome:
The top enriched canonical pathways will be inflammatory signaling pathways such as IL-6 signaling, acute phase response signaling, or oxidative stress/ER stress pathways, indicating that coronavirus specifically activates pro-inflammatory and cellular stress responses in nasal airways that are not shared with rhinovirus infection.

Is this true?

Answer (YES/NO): NO